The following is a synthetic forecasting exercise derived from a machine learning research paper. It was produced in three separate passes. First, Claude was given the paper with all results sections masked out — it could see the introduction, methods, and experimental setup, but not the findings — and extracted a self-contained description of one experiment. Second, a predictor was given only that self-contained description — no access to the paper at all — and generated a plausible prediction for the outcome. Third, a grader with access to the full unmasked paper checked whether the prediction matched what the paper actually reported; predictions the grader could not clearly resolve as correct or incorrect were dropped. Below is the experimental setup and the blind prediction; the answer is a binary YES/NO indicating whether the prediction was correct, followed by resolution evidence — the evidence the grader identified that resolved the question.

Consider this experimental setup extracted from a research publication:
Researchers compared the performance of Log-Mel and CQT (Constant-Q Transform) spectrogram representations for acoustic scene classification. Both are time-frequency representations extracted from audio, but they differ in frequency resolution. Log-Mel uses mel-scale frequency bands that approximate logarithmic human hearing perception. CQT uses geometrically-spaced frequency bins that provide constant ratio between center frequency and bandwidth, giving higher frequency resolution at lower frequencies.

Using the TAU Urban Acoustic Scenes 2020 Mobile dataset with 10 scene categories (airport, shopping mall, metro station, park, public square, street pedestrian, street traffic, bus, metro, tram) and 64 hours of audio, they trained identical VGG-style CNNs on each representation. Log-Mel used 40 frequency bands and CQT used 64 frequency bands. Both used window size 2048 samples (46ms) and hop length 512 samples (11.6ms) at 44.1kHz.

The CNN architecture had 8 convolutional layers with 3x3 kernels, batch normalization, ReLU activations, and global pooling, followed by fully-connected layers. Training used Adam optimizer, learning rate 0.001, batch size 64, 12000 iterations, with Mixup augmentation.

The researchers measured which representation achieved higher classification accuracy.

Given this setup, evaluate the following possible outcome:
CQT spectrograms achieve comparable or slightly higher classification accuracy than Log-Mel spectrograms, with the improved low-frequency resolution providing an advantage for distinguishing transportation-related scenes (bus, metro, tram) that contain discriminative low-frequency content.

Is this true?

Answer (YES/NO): NO